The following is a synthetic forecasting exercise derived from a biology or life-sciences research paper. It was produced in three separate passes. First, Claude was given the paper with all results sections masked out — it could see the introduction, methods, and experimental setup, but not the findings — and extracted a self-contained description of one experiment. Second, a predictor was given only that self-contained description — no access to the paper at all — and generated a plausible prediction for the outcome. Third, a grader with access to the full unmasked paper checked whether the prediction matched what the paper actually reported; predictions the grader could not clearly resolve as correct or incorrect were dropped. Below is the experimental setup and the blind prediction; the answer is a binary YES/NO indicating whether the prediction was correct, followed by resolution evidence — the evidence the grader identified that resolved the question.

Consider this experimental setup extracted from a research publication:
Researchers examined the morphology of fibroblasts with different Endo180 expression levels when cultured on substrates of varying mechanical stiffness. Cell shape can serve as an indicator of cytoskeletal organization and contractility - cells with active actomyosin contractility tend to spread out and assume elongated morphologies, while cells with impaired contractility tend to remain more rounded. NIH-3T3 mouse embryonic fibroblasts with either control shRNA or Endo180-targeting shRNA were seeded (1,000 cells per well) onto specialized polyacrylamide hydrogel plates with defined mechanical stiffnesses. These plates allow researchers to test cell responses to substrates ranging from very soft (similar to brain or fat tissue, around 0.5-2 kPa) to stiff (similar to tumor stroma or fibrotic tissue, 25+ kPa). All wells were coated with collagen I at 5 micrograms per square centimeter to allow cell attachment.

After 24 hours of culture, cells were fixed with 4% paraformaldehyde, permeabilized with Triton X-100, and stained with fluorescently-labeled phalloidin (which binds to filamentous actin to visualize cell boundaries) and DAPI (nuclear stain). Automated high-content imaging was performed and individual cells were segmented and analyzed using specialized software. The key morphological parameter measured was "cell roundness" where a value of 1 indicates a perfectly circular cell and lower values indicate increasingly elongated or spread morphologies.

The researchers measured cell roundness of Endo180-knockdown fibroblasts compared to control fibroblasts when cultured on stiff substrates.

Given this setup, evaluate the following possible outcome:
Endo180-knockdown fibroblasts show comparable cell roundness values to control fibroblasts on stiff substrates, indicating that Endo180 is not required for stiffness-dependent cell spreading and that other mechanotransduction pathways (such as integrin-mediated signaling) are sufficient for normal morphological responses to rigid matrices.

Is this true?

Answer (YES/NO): NO